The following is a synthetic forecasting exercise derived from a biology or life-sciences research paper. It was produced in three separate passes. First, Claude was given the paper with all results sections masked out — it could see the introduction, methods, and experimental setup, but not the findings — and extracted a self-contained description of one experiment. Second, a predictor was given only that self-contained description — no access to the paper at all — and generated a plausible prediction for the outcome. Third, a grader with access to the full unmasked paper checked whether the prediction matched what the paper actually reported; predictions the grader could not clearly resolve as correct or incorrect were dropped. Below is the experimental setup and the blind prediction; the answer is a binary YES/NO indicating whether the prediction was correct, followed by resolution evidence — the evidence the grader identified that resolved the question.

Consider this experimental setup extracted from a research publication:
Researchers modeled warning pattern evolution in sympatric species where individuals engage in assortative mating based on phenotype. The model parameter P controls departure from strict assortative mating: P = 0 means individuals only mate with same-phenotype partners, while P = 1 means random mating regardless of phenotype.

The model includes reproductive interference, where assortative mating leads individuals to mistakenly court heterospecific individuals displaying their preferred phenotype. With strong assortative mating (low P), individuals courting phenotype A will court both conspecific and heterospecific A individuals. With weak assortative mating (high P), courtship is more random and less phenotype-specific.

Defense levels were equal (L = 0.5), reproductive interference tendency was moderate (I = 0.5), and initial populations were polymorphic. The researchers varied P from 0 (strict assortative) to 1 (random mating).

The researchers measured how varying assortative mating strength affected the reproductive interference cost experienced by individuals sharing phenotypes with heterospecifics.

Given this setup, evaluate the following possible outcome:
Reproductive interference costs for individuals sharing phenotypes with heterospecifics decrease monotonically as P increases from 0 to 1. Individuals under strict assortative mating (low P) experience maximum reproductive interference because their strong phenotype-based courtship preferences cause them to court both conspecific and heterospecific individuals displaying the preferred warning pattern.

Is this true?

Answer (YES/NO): YES